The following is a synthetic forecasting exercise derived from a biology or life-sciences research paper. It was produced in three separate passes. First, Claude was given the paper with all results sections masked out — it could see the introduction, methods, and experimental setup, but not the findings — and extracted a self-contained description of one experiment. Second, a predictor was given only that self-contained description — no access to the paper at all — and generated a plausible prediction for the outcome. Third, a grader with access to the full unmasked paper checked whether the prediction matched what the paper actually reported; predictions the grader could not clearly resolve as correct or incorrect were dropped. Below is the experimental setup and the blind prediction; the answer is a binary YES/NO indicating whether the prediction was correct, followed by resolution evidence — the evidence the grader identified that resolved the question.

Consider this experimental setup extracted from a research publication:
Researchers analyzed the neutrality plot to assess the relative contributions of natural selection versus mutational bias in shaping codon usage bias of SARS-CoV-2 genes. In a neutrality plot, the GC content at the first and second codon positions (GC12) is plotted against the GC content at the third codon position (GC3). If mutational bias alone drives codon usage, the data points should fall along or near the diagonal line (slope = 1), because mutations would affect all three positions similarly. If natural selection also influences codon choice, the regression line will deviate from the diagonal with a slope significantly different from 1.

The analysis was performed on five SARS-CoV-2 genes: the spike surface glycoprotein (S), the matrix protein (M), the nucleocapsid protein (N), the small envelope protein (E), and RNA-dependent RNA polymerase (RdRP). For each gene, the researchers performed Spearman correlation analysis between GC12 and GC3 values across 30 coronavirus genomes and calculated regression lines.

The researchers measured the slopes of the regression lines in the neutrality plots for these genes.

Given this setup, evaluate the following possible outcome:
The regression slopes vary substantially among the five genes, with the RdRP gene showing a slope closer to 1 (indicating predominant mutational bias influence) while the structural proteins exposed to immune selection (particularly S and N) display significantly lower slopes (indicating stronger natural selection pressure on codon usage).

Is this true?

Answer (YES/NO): NO